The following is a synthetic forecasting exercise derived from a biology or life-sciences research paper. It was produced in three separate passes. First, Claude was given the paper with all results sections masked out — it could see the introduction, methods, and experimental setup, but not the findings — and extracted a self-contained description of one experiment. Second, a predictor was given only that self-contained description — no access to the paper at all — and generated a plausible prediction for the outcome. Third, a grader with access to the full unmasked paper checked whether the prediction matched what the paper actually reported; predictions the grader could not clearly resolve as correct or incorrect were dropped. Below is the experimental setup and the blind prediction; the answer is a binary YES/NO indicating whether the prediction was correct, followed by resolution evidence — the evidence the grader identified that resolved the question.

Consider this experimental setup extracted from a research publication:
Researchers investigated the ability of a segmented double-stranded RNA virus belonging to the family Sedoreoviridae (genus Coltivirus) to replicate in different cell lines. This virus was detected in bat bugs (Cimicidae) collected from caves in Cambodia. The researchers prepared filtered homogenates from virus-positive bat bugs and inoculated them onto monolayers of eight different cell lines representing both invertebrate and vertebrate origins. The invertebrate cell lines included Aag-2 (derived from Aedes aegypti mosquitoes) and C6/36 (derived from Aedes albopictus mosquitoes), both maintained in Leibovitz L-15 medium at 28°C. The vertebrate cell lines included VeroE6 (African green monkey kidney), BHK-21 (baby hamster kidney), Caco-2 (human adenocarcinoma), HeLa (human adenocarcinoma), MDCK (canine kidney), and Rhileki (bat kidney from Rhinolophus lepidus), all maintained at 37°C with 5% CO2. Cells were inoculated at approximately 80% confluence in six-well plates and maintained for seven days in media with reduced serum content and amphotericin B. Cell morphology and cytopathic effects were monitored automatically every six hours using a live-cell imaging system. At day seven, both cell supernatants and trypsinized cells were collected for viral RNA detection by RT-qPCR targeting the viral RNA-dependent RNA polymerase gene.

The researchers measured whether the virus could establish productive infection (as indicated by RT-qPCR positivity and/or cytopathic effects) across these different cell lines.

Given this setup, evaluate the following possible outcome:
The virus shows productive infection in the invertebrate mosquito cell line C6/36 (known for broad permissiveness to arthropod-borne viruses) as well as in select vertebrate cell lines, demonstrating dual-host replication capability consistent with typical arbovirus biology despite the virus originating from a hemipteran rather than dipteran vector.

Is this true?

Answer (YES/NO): NO